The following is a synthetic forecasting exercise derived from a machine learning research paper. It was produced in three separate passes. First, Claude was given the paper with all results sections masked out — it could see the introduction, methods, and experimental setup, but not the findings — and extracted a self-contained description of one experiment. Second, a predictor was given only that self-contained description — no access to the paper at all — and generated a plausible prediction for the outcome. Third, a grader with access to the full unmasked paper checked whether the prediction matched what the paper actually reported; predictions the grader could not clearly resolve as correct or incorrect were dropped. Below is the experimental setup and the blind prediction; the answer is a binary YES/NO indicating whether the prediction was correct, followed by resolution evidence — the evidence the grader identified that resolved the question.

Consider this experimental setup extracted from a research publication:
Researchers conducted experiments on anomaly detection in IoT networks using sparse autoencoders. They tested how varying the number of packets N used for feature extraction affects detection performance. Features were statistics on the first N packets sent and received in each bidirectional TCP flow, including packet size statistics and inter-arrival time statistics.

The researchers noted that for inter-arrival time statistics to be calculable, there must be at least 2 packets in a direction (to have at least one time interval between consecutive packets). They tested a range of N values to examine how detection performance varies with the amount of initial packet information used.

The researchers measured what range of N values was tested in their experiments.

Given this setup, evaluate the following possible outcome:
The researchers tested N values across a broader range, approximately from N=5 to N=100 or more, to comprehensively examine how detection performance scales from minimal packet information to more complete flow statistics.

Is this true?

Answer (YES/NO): NO